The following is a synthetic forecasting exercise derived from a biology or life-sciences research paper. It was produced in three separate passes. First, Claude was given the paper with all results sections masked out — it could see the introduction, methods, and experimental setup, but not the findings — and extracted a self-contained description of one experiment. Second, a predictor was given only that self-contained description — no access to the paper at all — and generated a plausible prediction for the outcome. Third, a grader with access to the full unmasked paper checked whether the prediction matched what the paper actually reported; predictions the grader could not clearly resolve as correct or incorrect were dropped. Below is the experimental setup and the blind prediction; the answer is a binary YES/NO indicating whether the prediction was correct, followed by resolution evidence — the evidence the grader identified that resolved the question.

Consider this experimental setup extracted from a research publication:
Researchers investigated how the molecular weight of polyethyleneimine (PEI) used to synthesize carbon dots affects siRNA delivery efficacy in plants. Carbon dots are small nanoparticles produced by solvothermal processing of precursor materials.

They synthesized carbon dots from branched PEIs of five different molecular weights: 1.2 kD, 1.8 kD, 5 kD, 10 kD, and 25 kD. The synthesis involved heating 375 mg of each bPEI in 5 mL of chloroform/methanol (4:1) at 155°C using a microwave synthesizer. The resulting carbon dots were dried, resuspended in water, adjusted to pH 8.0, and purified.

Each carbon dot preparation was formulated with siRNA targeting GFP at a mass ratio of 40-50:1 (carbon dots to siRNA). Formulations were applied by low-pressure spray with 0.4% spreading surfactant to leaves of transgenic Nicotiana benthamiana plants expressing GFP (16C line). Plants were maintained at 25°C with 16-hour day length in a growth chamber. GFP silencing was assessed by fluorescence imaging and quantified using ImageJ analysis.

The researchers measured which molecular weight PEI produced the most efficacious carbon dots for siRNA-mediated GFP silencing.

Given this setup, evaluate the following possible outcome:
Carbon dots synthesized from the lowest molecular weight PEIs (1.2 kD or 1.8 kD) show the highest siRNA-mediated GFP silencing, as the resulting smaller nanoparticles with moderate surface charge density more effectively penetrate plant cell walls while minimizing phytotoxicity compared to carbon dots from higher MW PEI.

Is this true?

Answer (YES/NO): NO